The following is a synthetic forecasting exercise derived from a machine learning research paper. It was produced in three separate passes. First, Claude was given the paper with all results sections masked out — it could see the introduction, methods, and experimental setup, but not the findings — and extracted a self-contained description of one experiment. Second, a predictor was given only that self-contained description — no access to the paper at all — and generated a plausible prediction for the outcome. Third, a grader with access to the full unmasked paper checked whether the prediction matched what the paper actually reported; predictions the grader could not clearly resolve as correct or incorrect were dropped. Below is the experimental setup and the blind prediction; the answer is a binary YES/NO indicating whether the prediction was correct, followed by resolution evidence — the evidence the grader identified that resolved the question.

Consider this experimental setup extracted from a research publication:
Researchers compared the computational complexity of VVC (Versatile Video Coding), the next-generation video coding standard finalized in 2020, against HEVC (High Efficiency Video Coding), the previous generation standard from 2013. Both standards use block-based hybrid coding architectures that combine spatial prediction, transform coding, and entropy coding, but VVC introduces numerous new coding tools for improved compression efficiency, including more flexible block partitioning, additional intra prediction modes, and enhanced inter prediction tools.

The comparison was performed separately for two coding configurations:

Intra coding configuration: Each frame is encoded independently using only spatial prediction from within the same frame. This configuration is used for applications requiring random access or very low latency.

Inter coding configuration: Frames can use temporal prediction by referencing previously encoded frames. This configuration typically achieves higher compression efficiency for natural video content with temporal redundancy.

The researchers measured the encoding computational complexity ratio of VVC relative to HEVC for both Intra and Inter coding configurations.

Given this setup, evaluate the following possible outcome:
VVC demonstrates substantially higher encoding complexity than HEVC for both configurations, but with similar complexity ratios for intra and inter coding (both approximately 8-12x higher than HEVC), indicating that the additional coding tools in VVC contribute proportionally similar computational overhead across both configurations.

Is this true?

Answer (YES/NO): NO